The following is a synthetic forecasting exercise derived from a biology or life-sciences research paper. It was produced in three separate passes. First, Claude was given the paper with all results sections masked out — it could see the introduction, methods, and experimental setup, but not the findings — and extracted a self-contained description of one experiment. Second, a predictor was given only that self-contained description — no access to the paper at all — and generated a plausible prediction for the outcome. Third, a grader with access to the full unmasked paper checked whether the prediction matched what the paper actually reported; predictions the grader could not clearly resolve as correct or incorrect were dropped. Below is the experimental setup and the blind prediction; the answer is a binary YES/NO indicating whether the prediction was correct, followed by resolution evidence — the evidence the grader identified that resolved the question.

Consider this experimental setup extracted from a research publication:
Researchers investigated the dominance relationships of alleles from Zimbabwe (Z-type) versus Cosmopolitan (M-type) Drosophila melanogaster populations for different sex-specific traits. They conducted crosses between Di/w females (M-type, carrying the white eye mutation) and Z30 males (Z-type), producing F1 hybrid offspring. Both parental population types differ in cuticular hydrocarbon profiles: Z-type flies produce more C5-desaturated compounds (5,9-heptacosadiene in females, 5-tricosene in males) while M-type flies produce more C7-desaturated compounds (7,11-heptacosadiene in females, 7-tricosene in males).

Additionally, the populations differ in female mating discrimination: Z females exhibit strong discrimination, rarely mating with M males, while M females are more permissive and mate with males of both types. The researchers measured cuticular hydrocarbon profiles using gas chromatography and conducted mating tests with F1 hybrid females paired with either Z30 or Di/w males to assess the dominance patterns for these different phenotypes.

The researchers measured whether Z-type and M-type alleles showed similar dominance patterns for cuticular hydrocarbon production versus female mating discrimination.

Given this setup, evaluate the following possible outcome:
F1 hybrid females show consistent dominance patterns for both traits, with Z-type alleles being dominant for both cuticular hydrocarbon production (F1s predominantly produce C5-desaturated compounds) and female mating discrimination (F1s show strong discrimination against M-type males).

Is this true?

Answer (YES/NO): NO